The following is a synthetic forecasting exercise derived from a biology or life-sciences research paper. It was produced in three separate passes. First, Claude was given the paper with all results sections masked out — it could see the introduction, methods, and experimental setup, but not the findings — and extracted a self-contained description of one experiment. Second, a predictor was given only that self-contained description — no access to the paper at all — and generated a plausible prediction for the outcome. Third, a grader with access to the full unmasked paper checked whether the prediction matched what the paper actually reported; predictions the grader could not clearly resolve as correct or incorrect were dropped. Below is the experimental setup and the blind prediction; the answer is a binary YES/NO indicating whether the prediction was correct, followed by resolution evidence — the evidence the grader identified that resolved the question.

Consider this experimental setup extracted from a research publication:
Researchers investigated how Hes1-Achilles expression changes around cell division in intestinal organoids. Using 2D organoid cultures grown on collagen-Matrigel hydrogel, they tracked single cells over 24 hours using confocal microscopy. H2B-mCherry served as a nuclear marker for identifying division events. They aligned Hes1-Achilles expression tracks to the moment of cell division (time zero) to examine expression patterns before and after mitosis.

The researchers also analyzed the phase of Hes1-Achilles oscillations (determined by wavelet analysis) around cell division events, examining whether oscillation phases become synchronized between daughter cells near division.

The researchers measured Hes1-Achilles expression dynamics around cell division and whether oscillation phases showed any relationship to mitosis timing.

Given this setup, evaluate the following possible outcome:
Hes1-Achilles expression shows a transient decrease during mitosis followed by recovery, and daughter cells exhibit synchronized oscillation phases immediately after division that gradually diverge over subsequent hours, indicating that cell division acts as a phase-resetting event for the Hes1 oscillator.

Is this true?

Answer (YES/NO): NO